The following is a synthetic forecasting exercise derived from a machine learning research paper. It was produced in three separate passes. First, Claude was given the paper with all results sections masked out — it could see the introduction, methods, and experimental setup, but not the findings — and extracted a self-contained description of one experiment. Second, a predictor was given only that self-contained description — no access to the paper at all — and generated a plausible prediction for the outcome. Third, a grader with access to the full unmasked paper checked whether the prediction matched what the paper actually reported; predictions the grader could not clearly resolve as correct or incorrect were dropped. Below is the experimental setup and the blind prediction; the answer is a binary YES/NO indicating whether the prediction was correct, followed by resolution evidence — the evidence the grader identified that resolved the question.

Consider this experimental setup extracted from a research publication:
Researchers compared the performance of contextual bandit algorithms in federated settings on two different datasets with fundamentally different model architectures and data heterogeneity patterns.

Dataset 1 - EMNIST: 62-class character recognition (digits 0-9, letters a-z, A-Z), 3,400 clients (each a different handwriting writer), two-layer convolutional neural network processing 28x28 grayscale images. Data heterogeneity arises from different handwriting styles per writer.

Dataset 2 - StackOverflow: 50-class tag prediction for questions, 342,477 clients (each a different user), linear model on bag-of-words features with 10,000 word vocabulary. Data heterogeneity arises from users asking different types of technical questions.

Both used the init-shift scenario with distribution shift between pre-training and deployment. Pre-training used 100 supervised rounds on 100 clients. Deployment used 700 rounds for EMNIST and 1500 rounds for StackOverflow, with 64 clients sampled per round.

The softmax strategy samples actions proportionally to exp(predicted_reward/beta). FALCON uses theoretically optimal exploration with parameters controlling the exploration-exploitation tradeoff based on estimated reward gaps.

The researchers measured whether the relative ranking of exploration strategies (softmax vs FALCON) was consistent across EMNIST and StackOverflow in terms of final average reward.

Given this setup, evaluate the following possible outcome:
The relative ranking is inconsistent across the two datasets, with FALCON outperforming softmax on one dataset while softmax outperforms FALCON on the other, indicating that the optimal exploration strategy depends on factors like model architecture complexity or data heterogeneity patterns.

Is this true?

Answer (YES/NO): NO